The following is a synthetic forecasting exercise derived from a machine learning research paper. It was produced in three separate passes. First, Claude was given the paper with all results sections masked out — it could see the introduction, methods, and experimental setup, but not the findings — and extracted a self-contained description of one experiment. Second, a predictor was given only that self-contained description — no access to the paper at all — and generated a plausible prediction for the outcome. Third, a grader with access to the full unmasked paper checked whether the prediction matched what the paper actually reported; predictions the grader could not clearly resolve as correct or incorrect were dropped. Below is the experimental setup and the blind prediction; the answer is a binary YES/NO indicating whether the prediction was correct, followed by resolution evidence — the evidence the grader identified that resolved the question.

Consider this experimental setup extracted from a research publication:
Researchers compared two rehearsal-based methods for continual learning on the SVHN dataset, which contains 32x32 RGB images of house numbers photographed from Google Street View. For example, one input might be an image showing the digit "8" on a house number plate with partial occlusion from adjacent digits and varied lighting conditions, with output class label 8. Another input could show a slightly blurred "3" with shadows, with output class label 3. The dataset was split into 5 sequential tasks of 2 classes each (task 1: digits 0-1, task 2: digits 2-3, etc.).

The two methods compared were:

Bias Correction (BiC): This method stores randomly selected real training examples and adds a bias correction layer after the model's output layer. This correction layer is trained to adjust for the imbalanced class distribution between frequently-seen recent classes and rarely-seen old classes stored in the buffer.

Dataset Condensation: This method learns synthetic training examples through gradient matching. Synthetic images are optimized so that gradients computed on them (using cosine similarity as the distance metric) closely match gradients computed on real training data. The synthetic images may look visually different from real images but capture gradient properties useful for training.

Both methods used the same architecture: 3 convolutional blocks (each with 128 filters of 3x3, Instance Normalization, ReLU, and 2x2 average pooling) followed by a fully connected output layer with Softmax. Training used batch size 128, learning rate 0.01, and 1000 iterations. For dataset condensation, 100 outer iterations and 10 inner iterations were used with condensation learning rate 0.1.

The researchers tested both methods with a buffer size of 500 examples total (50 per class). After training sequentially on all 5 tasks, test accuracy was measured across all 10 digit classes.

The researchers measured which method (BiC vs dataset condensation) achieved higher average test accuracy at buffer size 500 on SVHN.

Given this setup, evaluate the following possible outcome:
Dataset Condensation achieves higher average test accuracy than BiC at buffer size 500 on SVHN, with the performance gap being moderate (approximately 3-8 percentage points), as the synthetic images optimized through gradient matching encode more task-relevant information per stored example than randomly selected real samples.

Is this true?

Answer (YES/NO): NO